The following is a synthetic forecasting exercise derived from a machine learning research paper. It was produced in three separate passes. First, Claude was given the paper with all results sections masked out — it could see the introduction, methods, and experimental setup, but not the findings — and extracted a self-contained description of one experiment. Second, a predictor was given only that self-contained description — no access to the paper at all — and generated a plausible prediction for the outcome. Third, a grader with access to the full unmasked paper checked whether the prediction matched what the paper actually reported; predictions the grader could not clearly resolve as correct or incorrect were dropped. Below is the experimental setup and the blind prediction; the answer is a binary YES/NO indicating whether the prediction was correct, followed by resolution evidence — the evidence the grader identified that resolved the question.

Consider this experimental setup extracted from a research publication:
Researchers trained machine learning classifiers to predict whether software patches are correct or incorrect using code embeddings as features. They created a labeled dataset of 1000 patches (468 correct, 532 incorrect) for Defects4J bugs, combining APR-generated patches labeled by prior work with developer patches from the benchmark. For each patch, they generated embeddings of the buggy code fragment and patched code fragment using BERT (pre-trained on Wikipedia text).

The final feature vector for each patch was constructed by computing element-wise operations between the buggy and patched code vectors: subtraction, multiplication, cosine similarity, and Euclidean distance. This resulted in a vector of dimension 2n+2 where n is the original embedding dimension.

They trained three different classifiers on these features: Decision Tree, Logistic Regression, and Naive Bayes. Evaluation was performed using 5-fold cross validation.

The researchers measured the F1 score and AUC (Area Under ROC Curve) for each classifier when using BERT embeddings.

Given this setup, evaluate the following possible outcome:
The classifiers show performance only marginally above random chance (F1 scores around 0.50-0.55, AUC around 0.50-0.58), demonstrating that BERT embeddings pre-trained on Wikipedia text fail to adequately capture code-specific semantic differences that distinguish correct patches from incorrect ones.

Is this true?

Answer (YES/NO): NO